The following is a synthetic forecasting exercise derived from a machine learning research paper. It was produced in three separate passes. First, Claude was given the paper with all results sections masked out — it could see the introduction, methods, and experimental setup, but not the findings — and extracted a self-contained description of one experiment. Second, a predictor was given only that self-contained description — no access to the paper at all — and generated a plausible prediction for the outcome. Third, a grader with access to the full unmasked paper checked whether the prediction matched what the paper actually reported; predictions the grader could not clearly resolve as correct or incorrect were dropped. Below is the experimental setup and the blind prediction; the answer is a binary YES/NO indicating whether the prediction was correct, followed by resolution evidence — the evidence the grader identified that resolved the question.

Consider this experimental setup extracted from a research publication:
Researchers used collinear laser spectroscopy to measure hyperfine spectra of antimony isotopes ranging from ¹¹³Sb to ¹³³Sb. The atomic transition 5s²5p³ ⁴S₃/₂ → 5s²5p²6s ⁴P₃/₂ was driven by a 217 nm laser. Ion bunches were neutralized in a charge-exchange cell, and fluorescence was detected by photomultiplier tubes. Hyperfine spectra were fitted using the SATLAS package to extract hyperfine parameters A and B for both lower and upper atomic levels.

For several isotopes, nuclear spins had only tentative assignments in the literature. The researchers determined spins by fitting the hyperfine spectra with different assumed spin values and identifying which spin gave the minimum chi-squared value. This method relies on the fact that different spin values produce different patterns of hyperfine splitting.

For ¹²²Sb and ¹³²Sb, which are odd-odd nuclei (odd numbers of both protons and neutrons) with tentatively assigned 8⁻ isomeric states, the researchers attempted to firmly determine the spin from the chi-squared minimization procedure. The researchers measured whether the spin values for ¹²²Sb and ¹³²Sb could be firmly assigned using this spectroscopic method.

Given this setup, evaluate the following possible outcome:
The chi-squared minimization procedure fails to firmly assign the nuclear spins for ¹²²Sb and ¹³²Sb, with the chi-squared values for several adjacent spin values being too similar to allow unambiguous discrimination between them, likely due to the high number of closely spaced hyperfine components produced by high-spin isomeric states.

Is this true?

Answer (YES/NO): YES